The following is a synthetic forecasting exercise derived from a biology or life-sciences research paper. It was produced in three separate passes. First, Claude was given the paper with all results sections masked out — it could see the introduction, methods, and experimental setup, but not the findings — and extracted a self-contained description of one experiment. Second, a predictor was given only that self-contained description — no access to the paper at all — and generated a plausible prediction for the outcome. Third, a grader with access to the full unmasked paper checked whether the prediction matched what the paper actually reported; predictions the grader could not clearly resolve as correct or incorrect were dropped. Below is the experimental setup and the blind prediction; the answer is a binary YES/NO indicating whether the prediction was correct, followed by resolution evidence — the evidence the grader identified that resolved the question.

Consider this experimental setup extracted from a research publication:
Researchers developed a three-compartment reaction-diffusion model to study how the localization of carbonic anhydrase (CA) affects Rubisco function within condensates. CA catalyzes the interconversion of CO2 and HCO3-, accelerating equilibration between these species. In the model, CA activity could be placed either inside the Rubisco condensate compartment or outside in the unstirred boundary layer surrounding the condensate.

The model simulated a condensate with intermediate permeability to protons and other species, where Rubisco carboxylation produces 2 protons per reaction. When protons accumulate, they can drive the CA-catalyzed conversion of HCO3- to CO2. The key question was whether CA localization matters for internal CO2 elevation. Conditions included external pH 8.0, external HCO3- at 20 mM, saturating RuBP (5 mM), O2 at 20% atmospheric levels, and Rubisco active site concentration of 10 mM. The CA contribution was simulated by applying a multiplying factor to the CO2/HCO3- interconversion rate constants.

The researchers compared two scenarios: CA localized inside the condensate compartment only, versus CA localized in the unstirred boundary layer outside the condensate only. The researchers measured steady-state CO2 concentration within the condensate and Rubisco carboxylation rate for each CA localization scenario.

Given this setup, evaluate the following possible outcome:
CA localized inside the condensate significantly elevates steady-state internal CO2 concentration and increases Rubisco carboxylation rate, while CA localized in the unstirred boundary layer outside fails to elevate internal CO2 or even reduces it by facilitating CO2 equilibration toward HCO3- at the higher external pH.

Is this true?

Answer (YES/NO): NO